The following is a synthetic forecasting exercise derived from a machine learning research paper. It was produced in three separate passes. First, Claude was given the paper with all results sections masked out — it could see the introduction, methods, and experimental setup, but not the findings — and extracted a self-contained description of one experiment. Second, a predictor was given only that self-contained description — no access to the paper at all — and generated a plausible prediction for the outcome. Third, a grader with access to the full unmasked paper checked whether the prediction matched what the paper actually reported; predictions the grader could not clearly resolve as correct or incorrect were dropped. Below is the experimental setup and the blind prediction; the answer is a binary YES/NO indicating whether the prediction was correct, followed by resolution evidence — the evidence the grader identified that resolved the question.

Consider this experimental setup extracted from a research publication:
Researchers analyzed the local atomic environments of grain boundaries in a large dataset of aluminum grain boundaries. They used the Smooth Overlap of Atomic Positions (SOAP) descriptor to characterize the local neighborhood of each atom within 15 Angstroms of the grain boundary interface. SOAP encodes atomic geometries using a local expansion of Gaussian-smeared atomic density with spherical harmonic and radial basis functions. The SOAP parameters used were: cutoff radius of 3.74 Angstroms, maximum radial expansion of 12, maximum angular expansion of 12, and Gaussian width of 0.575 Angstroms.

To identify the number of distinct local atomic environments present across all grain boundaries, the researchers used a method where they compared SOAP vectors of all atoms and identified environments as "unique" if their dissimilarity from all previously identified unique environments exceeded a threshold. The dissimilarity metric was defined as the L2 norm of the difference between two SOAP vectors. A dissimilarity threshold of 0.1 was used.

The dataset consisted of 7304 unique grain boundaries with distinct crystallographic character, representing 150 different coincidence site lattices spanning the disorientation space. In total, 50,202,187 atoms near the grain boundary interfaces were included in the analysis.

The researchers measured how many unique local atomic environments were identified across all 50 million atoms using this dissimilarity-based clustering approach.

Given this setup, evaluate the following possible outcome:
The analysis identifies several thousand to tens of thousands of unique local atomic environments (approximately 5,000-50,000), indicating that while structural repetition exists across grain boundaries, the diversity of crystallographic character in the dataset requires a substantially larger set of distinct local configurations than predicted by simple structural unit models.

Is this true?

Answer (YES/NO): NO